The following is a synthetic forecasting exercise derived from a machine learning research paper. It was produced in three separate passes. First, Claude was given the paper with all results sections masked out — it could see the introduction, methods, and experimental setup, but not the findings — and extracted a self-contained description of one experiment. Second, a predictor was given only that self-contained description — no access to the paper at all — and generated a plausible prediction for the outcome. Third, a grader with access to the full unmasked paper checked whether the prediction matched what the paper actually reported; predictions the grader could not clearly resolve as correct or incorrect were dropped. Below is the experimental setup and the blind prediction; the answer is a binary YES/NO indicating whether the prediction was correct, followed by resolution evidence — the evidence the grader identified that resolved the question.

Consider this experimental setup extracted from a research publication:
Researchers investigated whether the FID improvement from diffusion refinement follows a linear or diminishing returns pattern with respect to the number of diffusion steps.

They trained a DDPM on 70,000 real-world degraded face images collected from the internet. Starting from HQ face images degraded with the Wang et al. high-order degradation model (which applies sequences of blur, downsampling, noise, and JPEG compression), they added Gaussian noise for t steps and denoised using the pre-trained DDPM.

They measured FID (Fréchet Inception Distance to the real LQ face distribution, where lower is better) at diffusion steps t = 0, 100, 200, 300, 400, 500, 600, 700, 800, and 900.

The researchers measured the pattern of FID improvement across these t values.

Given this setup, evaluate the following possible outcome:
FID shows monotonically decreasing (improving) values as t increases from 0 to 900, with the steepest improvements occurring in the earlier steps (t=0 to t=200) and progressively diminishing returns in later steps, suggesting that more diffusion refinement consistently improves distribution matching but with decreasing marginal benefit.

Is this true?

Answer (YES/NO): YES